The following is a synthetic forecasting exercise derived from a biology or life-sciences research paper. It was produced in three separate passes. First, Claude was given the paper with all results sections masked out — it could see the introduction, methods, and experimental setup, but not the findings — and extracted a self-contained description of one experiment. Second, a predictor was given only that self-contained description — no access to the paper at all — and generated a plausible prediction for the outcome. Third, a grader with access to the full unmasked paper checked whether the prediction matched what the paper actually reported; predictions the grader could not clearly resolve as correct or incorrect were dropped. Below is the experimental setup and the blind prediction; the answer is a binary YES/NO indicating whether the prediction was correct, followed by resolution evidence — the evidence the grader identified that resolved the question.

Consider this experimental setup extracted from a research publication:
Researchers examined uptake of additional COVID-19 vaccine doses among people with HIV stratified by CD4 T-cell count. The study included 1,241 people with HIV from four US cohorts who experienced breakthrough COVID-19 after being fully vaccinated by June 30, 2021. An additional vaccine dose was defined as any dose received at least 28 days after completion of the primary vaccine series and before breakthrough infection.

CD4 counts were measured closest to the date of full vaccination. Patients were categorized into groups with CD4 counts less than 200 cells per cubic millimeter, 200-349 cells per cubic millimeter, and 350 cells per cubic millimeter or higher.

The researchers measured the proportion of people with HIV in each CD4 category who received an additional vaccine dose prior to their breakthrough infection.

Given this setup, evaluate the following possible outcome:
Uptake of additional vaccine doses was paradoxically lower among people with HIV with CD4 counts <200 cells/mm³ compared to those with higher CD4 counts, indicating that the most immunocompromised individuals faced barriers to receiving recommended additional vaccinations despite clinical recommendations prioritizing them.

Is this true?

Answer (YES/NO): NO